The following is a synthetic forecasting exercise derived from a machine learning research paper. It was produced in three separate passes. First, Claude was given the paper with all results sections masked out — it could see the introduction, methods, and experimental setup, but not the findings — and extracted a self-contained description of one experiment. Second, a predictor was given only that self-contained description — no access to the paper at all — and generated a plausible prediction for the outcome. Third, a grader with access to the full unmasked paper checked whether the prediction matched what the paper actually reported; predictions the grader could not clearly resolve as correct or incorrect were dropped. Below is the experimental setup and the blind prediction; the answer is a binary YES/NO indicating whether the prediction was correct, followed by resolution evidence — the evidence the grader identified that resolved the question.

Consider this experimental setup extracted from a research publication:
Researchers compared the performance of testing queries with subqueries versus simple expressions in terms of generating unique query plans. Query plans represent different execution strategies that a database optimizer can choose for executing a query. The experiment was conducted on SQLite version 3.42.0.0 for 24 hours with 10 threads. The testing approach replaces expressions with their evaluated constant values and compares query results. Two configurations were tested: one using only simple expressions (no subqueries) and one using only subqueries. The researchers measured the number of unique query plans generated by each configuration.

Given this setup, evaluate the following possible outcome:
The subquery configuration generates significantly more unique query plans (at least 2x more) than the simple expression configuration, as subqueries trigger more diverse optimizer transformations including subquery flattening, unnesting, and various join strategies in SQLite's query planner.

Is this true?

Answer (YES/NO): YES